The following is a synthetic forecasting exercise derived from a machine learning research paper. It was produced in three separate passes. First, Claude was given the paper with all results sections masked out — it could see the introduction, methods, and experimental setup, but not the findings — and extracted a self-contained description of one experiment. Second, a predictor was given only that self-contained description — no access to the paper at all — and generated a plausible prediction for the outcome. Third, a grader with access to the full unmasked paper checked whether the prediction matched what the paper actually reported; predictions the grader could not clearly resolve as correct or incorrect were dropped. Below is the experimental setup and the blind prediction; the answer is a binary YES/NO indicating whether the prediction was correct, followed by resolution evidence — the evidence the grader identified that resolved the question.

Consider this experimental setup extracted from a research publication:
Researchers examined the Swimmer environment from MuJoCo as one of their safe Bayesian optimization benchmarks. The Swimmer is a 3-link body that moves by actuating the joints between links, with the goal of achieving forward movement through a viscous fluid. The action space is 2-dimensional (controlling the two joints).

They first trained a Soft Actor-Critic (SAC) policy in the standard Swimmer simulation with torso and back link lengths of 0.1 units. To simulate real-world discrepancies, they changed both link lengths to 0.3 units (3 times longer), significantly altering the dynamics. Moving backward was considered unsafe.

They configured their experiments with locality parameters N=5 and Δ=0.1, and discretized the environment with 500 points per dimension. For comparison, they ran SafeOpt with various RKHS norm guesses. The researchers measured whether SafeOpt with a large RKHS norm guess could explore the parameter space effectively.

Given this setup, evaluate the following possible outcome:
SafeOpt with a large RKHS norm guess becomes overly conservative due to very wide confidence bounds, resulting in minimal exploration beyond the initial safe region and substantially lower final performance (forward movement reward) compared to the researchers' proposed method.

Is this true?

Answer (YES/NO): YES